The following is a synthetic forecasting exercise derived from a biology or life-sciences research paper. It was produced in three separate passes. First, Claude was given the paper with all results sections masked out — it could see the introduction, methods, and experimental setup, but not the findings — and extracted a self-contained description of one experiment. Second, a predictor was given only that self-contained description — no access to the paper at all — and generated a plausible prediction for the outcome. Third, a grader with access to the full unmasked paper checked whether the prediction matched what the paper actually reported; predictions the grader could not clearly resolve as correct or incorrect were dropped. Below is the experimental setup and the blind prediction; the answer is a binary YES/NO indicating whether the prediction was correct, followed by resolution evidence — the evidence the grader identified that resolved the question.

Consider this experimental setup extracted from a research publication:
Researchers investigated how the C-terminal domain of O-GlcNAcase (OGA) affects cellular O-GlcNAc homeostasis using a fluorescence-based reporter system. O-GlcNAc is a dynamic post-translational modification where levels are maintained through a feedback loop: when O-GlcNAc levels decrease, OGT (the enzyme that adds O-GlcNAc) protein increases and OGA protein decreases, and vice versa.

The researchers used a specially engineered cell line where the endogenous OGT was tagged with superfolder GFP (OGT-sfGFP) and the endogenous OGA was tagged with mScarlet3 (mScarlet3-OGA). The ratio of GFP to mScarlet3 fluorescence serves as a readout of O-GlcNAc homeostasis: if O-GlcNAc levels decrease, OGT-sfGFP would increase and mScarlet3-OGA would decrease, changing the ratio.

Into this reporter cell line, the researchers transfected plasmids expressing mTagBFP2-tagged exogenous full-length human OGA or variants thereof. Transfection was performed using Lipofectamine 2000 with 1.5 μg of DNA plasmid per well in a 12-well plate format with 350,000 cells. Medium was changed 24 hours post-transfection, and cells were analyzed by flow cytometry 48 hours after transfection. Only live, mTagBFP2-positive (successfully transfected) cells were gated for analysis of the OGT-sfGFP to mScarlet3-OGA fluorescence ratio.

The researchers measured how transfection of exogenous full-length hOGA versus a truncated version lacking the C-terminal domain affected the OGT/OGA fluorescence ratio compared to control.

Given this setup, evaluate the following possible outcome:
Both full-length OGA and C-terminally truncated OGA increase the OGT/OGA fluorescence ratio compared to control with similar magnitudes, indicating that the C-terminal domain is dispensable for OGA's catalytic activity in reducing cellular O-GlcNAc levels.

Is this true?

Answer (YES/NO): NO